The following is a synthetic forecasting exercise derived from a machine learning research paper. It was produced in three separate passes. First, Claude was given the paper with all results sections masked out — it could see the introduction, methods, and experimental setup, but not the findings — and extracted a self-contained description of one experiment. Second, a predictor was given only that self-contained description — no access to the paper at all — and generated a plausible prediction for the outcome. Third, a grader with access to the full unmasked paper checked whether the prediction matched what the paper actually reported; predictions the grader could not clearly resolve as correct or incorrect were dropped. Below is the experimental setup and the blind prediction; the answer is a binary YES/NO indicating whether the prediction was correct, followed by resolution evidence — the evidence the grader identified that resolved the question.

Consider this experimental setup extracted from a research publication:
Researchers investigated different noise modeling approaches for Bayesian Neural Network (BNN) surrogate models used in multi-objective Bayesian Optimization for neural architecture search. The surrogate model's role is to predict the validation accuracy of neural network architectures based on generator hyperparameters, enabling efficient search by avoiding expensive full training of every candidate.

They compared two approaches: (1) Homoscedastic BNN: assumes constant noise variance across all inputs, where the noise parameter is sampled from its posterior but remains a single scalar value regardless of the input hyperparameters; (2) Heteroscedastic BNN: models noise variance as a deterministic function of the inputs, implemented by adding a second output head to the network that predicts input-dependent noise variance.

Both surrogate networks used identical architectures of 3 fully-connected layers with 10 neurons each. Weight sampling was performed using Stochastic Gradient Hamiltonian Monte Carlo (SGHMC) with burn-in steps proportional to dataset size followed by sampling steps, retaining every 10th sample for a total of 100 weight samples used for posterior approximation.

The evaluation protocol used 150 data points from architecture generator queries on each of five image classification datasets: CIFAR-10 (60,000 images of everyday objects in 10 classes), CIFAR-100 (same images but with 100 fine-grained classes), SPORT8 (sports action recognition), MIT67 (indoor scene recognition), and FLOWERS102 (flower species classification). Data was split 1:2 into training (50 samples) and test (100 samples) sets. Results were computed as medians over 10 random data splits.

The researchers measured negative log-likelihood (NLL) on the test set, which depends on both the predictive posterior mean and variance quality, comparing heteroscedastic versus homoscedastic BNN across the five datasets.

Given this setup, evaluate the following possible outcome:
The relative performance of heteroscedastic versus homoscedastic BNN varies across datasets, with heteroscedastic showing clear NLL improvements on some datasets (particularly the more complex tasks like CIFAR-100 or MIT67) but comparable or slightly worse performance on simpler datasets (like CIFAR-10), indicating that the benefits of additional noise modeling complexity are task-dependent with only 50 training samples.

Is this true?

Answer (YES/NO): NO